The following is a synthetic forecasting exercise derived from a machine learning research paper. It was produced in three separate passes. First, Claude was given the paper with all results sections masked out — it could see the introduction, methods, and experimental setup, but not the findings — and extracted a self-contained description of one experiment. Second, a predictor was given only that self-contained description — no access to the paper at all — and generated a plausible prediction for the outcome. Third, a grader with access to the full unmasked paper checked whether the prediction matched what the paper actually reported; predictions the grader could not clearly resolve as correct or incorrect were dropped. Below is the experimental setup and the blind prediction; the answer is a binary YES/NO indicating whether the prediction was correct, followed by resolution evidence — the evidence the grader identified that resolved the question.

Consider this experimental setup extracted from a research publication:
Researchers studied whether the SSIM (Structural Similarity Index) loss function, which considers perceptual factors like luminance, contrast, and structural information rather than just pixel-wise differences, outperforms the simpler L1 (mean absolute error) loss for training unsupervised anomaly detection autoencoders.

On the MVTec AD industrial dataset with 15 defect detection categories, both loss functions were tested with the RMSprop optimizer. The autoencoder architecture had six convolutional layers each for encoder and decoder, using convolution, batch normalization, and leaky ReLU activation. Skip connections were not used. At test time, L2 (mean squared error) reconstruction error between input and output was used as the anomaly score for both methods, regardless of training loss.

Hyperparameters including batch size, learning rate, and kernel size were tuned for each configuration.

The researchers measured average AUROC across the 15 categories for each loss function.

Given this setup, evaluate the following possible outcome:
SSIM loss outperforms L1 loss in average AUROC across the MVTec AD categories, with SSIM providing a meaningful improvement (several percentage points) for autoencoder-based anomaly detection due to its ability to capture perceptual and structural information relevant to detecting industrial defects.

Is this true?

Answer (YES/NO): NO